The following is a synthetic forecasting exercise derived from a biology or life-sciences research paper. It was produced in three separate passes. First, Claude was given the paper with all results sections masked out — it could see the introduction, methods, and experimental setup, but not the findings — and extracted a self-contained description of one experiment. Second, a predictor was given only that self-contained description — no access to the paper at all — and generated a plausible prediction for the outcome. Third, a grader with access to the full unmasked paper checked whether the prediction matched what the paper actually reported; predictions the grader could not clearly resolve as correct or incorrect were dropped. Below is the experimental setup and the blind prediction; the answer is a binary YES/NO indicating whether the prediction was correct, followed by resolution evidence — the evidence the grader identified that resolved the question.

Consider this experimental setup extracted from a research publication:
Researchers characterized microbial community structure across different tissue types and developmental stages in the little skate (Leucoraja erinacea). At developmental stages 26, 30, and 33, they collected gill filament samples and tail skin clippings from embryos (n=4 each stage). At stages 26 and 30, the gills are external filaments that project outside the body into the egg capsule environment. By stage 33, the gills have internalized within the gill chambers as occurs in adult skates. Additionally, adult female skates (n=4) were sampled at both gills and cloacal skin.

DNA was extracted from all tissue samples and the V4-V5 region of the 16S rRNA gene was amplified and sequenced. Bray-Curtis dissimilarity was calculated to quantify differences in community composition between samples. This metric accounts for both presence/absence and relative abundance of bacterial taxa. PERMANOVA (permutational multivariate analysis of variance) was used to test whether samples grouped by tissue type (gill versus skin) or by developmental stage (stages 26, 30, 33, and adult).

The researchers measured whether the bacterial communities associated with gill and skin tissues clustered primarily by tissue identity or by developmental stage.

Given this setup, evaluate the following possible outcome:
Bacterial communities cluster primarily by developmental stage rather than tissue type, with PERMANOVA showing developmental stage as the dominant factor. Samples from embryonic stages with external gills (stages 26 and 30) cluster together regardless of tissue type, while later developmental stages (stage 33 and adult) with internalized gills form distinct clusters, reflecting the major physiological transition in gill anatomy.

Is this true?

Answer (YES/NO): NO